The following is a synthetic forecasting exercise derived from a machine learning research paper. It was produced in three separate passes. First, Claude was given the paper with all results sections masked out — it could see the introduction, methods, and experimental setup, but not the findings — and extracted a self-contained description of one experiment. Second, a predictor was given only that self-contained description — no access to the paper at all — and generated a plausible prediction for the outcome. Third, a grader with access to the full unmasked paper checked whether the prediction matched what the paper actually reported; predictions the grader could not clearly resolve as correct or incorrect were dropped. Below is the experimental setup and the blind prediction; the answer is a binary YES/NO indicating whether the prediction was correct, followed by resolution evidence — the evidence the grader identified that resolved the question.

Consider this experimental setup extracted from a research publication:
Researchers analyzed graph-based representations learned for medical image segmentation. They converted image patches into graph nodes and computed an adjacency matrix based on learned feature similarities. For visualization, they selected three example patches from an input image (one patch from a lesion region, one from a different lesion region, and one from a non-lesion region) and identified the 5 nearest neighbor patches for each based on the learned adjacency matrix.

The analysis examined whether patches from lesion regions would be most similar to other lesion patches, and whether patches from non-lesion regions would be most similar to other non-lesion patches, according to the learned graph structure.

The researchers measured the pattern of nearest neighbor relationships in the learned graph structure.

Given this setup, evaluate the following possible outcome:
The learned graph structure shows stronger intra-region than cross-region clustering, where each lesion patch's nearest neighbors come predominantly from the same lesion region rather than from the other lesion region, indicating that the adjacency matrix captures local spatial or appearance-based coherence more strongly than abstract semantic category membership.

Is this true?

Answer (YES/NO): NO